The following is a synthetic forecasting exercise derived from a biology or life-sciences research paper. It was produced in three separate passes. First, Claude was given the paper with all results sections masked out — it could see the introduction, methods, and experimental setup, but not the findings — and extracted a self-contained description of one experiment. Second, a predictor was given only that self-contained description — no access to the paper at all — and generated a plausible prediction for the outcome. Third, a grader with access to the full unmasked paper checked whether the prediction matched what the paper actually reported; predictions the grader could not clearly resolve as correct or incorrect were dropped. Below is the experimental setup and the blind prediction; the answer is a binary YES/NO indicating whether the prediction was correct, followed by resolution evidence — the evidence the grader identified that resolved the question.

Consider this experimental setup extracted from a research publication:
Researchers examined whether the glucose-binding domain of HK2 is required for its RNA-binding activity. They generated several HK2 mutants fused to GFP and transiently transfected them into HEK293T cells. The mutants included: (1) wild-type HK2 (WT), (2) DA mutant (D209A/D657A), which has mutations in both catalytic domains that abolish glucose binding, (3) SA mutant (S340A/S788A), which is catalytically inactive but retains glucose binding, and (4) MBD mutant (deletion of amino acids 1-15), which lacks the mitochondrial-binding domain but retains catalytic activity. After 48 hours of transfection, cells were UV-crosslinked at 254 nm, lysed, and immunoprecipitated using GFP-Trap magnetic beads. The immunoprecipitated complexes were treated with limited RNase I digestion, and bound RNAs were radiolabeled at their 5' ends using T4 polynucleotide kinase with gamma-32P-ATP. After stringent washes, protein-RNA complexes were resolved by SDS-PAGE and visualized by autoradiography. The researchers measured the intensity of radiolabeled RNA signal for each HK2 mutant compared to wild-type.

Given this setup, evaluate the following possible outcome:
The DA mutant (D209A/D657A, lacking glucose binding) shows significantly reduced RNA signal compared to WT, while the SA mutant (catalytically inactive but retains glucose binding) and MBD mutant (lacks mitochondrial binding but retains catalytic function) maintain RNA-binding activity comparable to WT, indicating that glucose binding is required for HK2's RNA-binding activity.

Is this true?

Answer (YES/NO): NO